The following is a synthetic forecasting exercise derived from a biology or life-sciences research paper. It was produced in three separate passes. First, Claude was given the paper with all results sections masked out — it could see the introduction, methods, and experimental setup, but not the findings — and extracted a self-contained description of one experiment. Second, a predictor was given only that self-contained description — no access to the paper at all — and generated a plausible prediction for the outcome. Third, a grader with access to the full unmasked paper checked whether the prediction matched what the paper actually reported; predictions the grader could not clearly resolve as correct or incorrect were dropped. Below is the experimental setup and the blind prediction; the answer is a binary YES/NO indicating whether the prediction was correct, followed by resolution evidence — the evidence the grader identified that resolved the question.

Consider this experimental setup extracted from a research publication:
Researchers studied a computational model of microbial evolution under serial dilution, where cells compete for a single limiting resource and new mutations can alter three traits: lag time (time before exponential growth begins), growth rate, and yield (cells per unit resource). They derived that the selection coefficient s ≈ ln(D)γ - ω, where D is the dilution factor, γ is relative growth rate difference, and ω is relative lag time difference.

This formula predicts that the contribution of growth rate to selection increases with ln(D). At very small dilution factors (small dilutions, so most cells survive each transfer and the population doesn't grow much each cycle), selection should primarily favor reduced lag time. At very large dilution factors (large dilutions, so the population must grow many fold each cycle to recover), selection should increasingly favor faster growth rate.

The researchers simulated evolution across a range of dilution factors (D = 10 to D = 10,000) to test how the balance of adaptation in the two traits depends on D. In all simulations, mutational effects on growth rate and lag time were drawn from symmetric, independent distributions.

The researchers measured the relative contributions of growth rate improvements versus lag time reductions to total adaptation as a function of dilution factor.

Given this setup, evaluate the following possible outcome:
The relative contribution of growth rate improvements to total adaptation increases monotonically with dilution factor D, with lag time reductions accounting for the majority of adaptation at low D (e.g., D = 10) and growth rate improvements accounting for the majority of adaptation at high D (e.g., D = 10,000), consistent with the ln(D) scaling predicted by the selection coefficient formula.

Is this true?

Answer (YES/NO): NO